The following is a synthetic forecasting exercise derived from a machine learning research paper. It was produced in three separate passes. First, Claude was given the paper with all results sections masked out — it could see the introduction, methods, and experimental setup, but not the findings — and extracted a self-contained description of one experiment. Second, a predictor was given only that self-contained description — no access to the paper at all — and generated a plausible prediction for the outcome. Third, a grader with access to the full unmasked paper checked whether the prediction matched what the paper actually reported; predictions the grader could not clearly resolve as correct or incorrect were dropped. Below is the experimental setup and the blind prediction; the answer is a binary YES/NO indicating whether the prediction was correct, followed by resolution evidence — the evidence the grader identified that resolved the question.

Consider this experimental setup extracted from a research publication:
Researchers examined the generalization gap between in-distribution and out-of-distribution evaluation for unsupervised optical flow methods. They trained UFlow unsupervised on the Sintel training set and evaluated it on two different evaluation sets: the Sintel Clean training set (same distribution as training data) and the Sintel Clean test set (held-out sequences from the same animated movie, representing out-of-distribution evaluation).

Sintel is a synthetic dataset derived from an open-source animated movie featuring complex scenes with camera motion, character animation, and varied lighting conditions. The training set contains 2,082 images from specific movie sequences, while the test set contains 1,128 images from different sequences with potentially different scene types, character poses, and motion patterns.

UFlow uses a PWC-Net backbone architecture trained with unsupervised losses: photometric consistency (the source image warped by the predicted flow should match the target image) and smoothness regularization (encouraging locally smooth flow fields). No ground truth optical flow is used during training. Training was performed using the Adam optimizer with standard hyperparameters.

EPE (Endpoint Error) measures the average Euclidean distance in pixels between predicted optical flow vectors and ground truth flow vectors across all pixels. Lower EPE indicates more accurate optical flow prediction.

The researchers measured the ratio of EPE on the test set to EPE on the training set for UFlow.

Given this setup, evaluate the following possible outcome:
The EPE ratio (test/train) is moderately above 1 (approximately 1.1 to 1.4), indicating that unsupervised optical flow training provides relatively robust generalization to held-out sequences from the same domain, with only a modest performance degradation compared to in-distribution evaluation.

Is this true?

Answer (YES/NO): NO